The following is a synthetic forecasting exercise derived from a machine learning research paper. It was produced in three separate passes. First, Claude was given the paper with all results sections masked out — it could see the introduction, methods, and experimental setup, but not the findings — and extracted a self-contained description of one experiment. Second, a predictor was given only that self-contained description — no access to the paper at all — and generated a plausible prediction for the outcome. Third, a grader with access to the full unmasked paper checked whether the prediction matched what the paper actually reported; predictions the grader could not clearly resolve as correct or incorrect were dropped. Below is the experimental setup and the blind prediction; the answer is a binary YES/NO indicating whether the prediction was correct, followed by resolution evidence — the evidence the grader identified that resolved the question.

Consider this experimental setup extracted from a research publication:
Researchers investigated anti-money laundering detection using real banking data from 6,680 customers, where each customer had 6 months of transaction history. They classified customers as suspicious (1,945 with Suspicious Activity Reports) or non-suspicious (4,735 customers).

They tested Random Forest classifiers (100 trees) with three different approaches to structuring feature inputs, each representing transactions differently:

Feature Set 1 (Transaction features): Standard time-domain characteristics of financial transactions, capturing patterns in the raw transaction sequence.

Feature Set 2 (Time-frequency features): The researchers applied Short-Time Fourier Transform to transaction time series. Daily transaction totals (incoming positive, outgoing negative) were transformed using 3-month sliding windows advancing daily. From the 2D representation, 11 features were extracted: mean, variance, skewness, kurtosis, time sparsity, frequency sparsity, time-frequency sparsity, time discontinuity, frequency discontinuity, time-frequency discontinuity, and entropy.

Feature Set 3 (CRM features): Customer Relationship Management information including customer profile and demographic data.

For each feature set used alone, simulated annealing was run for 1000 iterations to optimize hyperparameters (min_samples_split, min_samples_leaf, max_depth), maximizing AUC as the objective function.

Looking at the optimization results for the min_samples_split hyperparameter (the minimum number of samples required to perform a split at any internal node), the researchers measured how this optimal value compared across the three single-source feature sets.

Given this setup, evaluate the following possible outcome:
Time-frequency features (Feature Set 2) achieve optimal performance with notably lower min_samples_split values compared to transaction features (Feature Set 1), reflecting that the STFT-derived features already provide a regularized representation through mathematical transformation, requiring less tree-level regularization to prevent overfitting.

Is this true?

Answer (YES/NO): YES